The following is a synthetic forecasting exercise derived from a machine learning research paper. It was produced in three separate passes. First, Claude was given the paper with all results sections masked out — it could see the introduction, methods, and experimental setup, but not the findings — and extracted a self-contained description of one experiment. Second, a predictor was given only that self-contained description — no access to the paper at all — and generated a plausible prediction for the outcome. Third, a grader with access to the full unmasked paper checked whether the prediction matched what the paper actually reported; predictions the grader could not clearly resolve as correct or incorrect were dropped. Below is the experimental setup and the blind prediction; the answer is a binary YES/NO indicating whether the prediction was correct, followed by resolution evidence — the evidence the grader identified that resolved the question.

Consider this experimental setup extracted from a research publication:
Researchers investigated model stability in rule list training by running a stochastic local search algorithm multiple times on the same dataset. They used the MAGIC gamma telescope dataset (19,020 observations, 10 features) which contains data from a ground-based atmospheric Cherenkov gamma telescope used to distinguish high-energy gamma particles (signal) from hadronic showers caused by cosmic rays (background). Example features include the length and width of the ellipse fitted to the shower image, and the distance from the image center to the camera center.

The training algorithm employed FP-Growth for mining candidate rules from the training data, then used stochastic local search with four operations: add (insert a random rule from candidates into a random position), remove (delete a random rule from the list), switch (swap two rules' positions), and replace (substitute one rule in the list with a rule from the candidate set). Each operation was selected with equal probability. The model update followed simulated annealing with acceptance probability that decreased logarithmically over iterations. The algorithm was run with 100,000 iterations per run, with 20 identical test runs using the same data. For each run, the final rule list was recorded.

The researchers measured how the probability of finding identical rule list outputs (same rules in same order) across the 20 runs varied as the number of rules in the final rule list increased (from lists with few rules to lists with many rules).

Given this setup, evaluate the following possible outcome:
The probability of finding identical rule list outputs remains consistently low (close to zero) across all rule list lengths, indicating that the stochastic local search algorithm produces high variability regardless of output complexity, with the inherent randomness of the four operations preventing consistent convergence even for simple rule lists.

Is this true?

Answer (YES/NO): NO